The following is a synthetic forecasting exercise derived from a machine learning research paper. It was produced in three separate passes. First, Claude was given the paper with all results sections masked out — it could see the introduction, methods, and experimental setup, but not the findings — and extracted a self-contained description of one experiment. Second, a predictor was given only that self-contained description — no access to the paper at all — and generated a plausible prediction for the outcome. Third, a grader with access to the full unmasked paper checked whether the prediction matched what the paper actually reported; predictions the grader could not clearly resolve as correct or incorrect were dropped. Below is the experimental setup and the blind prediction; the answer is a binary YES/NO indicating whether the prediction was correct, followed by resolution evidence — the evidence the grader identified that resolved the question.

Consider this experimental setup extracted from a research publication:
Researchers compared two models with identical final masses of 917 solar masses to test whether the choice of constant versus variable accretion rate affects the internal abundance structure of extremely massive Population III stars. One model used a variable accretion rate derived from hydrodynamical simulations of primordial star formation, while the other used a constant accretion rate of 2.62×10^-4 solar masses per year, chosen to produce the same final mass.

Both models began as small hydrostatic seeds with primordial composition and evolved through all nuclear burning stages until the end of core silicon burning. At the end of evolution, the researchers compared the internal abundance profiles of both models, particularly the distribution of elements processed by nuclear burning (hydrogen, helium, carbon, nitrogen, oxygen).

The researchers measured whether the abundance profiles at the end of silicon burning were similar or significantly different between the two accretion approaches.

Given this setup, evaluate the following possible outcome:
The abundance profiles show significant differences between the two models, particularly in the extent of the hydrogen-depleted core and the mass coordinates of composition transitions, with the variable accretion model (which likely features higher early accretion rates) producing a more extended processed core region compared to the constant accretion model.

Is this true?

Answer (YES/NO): NO